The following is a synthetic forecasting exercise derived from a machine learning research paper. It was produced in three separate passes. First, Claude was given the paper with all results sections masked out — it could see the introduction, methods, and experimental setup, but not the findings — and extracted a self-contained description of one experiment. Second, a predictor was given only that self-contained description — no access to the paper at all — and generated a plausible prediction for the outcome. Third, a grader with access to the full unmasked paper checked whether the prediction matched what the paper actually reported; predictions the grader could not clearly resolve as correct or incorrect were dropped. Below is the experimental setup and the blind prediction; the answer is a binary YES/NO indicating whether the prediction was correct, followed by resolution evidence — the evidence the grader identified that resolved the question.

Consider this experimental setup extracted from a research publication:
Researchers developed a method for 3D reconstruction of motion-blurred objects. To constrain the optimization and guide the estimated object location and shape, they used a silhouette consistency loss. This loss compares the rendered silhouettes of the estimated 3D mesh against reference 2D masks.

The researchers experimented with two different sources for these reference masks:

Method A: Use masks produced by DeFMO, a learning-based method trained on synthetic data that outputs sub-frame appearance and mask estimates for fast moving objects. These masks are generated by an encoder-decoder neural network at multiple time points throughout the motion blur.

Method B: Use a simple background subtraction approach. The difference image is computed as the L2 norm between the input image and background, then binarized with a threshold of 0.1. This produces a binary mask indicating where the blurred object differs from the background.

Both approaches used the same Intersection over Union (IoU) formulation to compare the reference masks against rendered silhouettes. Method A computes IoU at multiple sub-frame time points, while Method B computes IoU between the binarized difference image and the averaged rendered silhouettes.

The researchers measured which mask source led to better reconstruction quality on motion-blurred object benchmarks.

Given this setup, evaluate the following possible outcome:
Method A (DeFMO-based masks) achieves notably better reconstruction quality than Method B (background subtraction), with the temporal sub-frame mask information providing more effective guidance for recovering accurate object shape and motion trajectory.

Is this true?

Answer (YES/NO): YES